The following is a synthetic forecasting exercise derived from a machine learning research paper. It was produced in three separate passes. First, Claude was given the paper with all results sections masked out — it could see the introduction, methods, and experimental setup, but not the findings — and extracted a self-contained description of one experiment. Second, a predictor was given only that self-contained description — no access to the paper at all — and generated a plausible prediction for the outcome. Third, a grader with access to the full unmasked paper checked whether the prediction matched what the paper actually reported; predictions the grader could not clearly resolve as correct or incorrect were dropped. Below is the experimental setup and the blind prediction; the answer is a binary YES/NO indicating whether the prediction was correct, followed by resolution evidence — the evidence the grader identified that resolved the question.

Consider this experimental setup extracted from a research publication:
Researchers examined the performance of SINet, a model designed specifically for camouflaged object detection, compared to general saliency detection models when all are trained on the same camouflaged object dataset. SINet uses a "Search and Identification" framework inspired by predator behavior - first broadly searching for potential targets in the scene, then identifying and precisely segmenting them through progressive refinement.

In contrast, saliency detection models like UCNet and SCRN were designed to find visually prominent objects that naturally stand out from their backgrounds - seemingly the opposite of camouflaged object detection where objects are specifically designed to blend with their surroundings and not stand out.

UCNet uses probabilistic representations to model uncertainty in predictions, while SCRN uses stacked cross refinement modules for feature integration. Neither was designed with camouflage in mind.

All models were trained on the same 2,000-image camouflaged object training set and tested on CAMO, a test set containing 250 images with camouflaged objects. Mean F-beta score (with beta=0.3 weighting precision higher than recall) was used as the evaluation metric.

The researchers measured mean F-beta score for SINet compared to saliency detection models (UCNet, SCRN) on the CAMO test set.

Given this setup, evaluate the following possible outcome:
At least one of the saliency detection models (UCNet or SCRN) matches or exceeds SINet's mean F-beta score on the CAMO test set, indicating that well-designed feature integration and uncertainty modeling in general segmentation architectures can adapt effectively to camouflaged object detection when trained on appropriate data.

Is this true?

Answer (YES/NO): YES